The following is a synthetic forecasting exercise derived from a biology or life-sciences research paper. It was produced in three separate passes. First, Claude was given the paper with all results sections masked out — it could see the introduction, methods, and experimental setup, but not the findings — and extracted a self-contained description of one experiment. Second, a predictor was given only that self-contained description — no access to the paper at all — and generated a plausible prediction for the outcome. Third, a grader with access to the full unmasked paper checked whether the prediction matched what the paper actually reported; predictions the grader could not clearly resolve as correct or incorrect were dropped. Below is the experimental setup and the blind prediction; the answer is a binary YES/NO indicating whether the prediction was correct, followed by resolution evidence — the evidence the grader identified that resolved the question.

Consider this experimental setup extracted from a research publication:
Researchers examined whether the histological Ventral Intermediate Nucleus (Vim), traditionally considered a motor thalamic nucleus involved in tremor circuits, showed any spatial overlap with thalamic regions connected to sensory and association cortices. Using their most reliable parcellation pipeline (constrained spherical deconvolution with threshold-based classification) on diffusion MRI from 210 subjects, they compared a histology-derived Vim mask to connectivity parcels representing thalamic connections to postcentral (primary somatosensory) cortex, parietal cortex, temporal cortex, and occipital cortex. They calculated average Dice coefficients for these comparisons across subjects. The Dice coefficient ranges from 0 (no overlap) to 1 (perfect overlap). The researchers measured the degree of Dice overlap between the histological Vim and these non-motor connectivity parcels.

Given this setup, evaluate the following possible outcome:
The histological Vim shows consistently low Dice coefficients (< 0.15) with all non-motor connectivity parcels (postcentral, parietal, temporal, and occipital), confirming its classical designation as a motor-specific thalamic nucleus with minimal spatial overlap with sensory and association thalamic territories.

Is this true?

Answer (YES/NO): YES